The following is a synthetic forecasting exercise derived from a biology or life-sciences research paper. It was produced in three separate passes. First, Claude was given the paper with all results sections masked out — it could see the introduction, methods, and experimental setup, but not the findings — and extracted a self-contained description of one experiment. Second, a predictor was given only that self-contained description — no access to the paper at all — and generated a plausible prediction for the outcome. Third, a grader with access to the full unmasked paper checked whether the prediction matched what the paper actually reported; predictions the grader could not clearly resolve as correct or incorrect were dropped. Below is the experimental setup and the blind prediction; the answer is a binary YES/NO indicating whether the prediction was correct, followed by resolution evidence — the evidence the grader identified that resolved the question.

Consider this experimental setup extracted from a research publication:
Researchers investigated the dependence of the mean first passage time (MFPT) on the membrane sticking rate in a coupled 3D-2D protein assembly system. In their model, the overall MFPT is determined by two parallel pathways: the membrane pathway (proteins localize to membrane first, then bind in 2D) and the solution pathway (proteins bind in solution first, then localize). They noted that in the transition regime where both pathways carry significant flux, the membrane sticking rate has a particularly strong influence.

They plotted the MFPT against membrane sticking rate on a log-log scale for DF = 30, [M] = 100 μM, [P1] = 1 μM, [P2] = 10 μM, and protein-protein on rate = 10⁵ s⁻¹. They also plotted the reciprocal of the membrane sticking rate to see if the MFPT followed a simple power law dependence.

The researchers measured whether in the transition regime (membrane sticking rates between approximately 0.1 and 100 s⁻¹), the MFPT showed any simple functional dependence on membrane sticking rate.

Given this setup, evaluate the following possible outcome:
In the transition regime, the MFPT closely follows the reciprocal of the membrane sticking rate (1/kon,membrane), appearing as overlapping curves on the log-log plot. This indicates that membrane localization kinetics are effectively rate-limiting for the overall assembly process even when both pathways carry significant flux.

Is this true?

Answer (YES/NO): NO